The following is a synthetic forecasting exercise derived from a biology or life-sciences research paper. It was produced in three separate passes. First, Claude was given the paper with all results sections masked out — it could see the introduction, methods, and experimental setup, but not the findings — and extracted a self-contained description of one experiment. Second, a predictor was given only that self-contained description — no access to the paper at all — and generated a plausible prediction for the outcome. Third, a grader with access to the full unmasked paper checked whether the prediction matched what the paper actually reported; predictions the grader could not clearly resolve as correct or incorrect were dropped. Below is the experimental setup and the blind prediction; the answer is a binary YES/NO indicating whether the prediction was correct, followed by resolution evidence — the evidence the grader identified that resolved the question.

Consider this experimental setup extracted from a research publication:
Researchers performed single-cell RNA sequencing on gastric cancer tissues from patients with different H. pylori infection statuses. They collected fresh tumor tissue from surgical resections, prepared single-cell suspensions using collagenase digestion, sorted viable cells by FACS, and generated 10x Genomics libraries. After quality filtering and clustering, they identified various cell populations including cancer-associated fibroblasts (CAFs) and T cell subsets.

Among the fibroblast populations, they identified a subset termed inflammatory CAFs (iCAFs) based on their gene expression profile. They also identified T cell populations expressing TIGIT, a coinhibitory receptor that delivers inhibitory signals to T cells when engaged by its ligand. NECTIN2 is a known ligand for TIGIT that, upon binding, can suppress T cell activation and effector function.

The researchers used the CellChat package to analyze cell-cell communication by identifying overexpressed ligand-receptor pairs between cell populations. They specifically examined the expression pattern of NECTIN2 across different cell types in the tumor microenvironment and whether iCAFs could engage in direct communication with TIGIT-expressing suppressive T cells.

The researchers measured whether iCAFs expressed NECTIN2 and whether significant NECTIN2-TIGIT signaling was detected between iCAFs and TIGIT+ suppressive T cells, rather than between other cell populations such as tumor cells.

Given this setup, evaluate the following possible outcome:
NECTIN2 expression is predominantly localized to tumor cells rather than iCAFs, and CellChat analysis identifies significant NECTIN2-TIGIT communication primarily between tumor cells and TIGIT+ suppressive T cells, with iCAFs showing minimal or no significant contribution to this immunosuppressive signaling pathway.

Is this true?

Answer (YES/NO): NO